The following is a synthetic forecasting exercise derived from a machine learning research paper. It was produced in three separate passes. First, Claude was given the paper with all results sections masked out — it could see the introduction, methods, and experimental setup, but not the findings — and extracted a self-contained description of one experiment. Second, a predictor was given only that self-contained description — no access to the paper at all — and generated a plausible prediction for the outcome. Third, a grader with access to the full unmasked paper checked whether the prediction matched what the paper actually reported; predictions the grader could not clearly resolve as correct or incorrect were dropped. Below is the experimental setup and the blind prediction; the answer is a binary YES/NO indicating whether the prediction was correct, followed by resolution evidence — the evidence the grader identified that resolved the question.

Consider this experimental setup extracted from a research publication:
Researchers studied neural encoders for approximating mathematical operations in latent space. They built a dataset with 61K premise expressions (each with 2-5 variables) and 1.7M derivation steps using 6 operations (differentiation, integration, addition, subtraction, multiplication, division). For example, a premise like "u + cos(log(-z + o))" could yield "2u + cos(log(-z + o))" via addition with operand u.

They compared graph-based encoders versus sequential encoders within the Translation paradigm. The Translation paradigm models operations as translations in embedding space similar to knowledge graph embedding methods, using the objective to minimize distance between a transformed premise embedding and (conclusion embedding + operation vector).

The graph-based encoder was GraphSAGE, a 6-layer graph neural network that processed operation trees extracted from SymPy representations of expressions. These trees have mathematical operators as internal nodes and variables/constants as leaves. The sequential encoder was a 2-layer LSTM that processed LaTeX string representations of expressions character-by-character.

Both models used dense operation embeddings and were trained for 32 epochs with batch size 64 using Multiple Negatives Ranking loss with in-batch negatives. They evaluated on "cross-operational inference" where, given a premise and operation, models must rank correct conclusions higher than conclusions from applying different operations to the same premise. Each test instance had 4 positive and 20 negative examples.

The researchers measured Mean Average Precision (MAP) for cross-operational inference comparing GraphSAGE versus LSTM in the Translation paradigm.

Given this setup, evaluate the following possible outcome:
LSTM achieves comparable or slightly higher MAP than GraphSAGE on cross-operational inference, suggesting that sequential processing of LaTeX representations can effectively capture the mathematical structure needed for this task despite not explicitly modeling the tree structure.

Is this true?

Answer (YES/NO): YES